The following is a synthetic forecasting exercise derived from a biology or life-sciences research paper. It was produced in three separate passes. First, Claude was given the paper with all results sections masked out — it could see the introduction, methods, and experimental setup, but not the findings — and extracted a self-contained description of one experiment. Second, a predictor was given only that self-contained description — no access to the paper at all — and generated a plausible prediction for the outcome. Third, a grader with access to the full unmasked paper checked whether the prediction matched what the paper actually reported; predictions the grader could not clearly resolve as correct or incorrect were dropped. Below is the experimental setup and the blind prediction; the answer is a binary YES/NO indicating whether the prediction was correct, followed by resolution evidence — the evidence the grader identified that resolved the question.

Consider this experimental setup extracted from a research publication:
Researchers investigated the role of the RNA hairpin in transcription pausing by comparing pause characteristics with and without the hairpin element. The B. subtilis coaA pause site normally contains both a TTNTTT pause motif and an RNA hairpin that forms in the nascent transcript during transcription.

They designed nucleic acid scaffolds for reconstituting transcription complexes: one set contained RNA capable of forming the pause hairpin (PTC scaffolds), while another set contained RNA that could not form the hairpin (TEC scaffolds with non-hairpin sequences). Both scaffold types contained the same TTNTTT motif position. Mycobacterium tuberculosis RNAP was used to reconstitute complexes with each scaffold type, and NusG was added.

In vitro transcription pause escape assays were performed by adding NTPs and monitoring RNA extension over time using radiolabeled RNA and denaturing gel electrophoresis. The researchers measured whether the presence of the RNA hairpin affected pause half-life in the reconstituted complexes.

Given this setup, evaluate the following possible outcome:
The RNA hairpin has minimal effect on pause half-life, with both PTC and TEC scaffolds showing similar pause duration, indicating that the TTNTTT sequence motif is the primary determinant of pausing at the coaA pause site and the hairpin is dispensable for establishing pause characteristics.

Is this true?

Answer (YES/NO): NO